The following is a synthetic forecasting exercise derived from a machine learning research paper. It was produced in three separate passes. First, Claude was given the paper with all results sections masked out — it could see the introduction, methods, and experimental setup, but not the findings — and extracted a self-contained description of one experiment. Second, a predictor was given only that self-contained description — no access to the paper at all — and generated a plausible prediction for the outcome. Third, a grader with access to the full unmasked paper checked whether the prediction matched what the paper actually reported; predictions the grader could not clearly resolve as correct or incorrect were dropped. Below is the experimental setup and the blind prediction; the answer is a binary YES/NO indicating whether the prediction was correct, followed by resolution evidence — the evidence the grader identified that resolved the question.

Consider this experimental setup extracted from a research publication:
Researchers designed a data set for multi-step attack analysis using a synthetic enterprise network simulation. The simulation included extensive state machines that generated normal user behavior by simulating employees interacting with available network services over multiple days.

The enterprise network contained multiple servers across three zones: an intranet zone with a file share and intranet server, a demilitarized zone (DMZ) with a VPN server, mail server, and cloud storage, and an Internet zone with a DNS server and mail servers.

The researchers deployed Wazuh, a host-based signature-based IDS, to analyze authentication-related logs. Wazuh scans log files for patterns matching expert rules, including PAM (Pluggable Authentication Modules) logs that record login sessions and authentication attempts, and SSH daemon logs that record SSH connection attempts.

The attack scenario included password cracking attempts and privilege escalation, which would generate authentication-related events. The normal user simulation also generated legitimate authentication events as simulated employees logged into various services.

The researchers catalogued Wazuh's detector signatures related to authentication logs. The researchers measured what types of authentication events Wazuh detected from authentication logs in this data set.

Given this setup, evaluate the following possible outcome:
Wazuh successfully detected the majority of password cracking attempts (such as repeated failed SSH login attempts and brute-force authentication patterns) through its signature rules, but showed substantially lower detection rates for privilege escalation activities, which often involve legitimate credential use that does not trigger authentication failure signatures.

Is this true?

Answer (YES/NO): NO